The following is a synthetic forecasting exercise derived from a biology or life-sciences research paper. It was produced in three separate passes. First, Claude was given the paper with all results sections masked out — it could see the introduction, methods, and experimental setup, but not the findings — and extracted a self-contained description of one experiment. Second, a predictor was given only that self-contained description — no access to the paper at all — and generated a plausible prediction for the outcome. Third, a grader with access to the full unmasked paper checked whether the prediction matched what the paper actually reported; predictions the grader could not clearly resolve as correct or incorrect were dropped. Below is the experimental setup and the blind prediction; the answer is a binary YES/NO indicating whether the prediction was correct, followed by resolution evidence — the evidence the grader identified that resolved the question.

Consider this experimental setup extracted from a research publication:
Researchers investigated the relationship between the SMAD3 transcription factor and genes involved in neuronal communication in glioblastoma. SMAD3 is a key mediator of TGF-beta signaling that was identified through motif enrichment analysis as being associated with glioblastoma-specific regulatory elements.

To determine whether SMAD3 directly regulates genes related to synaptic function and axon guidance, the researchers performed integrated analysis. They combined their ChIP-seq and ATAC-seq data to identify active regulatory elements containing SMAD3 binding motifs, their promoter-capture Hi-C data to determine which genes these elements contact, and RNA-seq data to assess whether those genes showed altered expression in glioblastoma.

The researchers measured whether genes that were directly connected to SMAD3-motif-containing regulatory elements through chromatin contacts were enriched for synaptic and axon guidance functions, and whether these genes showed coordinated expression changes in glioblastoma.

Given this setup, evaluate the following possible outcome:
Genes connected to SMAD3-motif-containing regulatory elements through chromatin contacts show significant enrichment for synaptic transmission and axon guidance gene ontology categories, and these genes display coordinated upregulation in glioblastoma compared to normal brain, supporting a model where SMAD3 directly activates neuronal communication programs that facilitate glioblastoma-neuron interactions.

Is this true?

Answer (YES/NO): NO